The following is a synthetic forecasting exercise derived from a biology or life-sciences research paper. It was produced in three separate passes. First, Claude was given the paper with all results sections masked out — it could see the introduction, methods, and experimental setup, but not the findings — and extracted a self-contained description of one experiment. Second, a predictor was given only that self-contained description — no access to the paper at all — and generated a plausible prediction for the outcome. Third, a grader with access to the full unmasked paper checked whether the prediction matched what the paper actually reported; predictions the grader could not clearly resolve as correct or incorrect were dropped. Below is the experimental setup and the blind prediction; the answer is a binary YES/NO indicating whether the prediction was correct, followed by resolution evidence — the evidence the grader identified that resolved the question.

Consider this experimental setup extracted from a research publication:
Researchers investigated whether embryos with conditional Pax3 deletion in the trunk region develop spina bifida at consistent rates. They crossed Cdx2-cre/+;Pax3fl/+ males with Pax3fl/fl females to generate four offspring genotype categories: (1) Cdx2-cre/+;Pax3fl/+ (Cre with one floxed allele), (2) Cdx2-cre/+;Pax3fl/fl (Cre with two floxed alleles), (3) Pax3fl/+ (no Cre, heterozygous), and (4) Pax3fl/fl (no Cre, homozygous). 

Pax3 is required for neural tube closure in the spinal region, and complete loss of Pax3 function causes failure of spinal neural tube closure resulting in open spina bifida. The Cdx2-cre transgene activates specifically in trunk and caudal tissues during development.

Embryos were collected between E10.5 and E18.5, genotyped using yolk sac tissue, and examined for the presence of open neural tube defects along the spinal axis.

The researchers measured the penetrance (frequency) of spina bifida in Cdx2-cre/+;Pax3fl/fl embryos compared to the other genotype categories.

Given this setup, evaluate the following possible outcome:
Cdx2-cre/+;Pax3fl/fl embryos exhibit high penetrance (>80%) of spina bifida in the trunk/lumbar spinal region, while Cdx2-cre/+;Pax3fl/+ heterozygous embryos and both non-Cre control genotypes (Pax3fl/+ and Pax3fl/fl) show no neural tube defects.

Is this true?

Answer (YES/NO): YES